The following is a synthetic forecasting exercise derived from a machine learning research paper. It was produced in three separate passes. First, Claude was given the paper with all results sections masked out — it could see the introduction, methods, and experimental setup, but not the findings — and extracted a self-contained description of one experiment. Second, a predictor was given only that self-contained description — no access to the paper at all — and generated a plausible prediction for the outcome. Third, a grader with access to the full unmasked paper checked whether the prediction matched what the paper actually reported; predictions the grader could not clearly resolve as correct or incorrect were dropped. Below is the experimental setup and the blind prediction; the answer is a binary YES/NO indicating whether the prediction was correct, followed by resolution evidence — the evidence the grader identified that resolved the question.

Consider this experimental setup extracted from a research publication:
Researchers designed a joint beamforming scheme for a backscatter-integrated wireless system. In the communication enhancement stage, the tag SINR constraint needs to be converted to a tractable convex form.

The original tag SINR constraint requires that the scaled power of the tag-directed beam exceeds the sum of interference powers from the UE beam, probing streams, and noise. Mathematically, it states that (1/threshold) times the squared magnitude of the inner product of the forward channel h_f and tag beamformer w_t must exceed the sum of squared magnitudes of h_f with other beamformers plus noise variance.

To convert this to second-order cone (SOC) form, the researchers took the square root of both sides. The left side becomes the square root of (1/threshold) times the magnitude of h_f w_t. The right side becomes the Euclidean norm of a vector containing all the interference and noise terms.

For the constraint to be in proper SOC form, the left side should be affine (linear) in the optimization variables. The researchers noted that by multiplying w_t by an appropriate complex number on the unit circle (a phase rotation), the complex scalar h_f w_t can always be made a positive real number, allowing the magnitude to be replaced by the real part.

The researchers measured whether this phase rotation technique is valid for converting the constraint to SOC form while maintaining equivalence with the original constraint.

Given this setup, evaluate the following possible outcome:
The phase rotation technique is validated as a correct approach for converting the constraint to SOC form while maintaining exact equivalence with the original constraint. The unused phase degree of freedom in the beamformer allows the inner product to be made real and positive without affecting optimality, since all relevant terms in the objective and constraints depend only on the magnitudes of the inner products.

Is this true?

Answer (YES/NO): YES